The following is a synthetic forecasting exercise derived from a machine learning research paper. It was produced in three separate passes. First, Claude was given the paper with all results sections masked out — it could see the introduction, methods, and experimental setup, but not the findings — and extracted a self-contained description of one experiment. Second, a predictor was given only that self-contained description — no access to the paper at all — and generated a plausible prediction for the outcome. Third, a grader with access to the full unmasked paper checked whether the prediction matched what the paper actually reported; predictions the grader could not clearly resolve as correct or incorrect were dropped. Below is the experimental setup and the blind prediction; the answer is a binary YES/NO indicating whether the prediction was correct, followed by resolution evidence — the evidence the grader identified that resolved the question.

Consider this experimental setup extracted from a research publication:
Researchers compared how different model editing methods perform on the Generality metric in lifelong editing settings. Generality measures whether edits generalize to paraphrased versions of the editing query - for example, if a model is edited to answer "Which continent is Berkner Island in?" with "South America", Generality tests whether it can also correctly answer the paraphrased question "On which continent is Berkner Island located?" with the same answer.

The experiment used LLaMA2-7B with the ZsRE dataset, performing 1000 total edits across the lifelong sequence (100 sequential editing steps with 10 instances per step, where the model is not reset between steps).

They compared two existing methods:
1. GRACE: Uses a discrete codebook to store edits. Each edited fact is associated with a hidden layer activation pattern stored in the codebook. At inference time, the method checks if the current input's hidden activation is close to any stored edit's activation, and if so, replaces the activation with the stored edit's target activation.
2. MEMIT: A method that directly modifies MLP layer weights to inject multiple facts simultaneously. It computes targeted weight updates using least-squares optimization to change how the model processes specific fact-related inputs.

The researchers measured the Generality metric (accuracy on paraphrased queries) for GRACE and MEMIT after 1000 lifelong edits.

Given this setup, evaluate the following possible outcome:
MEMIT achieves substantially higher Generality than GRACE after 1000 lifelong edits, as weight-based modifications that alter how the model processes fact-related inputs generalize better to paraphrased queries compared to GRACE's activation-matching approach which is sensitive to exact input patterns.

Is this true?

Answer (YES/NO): YES